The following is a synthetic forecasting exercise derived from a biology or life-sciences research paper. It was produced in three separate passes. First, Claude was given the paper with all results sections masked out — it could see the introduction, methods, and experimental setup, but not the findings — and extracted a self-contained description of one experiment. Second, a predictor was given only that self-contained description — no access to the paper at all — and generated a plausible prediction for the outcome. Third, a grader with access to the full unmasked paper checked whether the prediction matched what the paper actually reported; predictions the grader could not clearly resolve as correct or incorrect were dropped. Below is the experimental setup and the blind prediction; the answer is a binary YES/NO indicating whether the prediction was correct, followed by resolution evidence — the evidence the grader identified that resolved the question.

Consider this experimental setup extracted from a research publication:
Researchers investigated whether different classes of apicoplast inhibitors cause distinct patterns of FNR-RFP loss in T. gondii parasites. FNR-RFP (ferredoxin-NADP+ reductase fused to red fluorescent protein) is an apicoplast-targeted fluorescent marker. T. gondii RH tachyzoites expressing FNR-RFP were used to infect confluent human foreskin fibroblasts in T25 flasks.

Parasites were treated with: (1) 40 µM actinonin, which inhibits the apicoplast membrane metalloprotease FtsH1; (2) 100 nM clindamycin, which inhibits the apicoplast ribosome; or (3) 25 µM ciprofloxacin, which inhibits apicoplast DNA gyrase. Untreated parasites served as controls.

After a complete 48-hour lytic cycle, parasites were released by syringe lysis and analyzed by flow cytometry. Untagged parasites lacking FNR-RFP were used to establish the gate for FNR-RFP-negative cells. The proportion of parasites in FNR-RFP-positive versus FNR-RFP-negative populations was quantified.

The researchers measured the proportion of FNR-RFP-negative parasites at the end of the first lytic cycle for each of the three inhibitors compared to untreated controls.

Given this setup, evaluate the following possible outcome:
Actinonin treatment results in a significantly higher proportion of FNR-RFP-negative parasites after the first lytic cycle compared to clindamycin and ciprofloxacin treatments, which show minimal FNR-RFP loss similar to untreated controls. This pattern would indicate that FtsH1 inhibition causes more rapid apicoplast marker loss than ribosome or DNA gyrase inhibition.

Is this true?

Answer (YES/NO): NO